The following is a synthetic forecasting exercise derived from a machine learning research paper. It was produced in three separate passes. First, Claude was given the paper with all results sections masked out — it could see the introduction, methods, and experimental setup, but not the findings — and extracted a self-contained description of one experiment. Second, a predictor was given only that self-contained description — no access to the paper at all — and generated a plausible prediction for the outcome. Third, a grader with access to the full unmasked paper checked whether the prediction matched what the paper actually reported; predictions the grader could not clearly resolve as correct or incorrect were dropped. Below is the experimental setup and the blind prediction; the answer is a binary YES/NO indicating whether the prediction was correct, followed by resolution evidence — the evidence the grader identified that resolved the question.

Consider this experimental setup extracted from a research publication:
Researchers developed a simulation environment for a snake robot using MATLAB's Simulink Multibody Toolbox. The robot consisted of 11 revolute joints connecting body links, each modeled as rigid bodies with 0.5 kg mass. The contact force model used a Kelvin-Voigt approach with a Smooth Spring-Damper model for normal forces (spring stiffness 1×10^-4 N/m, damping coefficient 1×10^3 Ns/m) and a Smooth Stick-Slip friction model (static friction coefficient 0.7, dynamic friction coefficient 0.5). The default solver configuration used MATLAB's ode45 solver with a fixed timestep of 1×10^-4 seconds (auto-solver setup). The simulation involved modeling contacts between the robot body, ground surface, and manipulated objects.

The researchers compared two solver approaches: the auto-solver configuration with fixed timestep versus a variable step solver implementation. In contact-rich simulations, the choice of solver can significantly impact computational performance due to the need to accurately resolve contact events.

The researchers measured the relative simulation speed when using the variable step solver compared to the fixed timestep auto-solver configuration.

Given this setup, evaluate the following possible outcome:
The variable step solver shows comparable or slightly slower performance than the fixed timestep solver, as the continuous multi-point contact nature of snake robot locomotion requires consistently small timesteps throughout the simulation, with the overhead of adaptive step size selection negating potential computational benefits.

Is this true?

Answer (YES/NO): YES